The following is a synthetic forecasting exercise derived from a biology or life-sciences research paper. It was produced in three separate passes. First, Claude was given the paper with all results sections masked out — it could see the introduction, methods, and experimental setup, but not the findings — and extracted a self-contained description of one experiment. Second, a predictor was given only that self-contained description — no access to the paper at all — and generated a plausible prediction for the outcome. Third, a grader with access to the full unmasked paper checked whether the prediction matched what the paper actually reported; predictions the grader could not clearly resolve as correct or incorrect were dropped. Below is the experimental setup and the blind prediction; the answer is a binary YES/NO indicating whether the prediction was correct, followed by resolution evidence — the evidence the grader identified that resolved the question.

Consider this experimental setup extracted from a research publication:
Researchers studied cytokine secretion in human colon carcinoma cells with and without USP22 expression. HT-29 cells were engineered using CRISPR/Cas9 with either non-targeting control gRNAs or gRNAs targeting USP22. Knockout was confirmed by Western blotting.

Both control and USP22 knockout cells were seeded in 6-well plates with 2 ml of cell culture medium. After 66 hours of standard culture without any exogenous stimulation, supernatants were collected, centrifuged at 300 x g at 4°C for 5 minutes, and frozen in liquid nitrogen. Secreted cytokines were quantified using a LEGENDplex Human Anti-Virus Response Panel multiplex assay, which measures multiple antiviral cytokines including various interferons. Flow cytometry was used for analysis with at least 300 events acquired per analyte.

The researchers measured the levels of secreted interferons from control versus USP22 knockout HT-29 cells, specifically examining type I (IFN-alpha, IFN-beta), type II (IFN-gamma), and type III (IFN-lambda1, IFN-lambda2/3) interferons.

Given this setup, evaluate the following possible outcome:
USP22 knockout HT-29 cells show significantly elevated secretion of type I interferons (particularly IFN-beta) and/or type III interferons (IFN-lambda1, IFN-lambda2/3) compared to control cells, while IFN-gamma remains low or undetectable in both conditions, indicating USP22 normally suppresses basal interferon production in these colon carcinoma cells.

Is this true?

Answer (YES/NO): YES